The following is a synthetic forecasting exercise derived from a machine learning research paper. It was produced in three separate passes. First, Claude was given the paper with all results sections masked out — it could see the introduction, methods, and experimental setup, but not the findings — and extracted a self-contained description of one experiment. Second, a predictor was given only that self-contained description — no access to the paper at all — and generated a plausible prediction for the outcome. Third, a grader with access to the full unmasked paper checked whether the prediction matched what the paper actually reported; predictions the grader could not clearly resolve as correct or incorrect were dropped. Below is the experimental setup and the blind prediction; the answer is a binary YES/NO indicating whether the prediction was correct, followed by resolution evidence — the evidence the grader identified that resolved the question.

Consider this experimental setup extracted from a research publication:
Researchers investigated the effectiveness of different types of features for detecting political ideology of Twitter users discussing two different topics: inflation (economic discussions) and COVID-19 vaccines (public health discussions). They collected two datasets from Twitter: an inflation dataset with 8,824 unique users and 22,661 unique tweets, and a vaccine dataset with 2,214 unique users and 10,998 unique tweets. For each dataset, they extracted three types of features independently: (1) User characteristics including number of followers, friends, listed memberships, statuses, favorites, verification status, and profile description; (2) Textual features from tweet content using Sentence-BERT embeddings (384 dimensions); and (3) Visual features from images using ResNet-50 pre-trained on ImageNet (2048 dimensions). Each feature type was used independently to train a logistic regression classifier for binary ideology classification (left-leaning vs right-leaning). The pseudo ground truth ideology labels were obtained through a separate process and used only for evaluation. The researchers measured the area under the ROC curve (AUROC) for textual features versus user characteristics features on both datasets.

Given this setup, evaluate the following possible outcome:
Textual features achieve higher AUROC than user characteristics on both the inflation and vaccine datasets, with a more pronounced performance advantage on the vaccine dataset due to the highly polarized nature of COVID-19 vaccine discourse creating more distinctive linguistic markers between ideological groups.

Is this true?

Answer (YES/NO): NO